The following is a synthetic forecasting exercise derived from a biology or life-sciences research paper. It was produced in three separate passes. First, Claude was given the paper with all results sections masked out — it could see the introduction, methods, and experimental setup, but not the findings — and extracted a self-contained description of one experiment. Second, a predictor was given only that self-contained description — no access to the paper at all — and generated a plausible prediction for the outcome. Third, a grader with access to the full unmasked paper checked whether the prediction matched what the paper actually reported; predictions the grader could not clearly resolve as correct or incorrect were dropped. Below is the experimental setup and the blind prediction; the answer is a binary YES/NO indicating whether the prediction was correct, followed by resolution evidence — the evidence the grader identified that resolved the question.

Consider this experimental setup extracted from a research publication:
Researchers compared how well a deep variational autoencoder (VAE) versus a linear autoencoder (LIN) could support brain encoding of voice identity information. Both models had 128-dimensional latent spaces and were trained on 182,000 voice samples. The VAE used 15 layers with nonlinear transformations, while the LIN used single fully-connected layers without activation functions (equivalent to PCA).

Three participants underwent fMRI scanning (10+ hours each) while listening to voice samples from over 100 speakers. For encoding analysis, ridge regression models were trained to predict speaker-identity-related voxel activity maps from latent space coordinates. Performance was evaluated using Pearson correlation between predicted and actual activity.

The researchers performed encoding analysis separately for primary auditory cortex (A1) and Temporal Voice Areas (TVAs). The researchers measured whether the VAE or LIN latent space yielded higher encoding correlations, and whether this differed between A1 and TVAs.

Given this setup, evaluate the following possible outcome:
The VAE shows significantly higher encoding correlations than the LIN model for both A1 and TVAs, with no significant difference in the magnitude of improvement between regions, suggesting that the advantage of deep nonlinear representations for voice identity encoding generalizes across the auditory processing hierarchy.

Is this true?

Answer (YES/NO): NO